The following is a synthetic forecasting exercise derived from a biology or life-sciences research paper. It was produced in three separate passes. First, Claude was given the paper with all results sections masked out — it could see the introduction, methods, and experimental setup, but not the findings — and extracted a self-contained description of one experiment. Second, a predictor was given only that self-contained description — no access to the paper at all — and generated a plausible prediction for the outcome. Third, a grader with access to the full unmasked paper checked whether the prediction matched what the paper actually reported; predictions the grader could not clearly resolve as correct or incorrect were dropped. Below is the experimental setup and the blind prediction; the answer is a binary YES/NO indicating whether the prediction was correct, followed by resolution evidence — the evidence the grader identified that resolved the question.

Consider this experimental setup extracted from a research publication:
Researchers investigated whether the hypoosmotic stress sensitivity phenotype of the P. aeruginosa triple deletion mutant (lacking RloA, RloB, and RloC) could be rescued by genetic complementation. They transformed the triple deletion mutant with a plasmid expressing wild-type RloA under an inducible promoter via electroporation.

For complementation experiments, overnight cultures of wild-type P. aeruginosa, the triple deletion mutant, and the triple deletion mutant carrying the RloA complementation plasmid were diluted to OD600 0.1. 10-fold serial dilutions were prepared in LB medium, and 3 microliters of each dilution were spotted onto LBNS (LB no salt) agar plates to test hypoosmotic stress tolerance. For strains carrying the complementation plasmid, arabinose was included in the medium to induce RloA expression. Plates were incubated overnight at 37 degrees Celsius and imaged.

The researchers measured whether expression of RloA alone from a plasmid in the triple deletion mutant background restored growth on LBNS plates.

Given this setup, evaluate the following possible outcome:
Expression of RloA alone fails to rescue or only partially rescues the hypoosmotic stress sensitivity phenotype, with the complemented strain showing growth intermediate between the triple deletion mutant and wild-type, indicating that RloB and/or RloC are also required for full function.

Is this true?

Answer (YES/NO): NO